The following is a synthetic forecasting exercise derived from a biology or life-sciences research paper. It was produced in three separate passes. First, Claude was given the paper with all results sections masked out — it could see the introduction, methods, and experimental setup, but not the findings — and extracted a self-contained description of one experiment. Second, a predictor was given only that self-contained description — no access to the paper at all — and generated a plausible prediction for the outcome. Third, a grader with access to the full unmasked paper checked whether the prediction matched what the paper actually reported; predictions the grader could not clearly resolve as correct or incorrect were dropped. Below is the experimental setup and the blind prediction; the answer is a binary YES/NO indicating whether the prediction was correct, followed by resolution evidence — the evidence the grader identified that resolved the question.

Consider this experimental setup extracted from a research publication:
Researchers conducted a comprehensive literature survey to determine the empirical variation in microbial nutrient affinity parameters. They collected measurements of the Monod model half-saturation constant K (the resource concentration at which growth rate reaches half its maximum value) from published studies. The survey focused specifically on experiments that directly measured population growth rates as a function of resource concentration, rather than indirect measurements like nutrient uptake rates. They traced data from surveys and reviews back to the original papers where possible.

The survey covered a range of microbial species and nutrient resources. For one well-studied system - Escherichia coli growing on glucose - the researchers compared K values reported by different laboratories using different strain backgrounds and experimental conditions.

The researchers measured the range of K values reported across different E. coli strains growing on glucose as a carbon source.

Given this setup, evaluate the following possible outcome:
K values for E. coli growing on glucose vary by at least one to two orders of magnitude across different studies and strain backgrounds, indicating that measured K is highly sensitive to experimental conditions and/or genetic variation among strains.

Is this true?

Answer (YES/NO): YES